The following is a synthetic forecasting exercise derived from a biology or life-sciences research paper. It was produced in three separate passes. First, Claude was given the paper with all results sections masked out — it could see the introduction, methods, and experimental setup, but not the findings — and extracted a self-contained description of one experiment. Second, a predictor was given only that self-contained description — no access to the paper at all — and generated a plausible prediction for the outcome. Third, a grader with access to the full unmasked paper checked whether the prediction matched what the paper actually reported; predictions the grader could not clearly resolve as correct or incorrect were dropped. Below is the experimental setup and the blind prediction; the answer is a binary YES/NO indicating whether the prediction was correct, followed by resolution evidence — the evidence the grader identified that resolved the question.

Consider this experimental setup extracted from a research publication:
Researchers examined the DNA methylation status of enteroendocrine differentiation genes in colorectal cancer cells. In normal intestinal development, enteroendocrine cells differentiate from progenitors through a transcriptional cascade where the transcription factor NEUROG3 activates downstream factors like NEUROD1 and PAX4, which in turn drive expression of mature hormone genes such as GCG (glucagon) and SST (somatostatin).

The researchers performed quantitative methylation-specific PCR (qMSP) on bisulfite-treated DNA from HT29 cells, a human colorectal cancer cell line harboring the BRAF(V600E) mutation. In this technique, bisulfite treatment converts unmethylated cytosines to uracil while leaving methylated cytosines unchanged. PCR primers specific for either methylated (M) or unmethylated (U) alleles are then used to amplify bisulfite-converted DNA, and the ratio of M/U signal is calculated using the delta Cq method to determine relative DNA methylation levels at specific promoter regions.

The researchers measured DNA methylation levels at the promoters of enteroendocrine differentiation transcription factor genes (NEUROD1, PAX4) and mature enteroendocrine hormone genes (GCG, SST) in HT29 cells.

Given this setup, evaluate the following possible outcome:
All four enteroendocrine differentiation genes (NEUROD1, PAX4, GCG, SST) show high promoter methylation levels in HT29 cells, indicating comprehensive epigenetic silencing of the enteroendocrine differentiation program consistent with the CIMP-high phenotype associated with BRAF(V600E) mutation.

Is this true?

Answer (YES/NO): NO